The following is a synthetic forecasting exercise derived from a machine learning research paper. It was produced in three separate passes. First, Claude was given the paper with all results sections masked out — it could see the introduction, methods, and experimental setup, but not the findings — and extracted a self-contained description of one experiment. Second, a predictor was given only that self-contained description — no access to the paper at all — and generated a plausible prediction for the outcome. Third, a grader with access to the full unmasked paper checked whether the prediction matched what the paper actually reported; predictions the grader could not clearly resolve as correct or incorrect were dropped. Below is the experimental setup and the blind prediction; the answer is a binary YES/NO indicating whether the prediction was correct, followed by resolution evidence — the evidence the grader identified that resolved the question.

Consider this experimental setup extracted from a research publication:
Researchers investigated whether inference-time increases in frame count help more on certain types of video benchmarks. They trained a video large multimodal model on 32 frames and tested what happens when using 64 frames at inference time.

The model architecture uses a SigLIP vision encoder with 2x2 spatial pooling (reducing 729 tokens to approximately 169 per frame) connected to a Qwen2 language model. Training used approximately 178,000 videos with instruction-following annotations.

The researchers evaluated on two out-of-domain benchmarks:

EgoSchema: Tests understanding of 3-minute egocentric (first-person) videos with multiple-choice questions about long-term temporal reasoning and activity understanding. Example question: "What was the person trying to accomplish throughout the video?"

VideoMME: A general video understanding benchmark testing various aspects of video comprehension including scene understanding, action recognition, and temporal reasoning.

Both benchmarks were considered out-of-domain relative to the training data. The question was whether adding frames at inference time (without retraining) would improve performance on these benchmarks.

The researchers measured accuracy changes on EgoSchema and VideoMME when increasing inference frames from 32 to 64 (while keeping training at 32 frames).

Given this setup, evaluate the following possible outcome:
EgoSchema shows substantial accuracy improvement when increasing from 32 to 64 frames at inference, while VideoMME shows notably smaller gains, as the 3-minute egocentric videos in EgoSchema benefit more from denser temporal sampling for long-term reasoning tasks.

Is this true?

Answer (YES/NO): NO